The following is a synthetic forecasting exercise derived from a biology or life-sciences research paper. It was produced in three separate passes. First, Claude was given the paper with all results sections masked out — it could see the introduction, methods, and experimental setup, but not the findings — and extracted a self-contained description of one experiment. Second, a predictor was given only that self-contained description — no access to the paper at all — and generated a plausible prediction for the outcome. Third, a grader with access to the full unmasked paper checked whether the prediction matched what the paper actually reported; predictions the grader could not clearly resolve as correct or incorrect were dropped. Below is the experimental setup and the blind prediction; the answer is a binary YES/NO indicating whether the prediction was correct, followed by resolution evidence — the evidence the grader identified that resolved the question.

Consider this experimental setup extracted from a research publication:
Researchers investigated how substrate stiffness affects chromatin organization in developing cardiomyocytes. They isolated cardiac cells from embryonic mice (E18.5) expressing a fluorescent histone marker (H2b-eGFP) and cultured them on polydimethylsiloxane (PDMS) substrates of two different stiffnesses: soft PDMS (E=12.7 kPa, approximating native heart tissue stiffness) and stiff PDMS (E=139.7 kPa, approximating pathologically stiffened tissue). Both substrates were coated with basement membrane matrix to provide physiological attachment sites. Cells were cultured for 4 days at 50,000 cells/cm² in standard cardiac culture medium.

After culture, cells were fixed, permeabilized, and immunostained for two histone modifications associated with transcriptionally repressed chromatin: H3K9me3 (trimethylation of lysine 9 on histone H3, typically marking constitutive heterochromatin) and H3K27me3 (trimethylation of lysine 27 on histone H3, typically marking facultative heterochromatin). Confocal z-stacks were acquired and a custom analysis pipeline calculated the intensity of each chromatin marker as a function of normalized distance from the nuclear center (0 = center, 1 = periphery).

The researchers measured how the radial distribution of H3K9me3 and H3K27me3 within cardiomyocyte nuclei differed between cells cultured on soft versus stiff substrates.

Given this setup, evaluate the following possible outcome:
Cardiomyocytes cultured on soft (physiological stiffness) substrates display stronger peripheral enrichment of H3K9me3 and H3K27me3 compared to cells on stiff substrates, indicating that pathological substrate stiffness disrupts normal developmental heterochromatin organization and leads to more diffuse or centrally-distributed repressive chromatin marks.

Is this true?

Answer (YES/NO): YES